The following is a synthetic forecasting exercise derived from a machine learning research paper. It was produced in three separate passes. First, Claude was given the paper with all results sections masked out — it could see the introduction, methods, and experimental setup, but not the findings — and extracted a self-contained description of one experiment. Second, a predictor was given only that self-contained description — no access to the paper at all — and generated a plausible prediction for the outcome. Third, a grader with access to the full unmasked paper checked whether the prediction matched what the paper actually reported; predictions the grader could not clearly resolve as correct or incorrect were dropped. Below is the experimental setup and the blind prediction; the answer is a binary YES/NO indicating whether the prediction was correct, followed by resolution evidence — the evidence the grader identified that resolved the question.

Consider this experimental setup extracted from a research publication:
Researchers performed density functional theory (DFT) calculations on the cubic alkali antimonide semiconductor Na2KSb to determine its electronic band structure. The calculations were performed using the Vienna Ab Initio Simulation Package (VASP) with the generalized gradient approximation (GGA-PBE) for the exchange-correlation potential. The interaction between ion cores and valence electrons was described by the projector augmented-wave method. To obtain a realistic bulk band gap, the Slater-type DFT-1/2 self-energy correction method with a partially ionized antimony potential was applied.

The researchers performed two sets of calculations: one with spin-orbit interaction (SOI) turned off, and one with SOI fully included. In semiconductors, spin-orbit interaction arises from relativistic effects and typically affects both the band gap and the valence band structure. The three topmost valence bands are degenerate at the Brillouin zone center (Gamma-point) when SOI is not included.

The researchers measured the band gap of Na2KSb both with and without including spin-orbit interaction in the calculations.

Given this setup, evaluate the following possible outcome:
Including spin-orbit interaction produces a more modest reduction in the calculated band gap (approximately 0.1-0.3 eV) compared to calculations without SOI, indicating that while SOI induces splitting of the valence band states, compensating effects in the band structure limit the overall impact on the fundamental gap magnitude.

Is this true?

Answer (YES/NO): YES